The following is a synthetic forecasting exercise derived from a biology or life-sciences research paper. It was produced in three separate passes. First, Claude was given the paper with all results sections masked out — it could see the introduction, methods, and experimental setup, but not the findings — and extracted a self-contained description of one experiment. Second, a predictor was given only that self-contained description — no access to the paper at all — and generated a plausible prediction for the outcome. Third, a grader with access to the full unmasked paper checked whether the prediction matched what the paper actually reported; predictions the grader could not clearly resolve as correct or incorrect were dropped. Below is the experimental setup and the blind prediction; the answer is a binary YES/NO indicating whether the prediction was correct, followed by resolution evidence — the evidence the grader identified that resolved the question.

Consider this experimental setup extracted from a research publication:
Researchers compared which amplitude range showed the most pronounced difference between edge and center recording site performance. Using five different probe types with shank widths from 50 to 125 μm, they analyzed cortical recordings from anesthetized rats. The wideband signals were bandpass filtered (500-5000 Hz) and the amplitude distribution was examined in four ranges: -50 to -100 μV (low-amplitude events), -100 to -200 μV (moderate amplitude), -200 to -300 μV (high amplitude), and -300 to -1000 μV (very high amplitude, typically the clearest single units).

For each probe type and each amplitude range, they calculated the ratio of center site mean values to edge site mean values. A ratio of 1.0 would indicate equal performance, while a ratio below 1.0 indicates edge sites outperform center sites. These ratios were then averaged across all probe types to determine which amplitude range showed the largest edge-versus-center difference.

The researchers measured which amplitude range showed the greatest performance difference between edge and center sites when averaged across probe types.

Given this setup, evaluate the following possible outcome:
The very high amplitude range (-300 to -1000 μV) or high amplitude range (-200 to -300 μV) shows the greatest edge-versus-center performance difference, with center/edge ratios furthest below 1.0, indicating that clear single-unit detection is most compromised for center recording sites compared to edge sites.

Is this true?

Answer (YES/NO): YES